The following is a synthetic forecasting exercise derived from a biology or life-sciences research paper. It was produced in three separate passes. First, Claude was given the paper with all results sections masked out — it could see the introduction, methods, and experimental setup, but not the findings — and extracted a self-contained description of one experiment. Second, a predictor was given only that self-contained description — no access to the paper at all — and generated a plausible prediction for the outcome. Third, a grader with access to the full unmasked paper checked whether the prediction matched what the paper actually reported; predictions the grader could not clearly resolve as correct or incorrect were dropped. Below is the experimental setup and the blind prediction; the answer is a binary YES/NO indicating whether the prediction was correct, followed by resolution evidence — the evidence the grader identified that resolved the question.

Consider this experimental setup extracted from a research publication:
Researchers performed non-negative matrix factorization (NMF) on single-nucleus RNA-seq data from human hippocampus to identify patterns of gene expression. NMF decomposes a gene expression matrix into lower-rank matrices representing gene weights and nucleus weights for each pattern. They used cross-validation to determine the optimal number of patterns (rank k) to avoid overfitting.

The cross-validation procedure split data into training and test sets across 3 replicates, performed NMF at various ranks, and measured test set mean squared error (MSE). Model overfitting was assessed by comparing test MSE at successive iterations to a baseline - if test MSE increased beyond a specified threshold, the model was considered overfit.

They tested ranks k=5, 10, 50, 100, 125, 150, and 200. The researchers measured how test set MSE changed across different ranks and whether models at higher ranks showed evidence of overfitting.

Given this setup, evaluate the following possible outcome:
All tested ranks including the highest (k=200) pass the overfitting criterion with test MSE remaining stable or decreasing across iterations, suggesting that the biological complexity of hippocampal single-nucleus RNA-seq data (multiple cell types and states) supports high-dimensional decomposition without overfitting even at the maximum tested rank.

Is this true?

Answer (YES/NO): NO